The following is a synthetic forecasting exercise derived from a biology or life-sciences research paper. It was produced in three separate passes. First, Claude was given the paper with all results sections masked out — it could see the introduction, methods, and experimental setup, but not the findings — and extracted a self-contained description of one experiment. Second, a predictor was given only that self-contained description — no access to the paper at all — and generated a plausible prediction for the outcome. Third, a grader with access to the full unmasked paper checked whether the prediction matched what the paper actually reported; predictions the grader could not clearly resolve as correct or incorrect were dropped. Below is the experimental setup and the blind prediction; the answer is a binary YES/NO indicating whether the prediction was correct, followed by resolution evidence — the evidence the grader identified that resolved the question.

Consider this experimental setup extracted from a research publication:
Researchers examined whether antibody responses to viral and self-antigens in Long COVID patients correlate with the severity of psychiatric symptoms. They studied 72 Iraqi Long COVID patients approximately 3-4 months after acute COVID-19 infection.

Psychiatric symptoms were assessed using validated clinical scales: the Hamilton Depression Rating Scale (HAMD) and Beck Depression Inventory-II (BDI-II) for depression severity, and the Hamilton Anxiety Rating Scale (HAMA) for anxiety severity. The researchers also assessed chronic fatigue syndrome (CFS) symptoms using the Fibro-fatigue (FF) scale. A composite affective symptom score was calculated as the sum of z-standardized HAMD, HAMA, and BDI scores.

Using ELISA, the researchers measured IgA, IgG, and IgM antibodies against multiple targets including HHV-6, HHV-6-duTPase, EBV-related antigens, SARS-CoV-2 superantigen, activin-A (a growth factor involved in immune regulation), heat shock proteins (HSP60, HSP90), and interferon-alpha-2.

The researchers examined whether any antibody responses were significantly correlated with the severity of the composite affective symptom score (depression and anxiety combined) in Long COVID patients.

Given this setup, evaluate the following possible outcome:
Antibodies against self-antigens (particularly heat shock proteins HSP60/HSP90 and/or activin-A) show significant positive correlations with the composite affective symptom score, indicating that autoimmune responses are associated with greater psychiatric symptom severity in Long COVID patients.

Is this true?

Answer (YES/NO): YES